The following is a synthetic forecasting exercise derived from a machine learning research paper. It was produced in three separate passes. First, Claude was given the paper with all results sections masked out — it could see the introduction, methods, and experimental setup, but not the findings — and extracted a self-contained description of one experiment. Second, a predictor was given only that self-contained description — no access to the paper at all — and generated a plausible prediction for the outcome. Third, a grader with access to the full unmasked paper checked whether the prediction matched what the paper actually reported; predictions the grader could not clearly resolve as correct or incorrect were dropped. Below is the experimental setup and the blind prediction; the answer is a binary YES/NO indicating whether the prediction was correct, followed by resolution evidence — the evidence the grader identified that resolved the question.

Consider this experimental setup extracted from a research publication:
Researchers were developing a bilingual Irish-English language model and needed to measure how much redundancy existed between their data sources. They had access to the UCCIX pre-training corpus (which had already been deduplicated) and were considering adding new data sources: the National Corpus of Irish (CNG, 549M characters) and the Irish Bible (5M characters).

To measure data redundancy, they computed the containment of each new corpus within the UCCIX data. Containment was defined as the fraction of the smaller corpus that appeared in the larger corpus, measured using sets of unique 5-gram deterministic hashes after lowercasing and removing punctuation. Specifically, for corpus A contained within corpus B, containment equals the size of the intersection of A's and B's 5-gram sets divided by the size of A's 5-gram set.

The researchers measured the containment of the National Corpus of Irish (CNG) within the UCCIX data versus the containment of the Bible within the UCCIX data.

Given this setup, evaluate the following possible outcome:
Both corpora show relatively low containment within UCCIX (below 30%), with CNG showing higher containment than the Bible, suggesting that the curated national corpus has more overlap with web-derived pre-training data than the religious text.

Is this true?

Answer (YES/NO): NO